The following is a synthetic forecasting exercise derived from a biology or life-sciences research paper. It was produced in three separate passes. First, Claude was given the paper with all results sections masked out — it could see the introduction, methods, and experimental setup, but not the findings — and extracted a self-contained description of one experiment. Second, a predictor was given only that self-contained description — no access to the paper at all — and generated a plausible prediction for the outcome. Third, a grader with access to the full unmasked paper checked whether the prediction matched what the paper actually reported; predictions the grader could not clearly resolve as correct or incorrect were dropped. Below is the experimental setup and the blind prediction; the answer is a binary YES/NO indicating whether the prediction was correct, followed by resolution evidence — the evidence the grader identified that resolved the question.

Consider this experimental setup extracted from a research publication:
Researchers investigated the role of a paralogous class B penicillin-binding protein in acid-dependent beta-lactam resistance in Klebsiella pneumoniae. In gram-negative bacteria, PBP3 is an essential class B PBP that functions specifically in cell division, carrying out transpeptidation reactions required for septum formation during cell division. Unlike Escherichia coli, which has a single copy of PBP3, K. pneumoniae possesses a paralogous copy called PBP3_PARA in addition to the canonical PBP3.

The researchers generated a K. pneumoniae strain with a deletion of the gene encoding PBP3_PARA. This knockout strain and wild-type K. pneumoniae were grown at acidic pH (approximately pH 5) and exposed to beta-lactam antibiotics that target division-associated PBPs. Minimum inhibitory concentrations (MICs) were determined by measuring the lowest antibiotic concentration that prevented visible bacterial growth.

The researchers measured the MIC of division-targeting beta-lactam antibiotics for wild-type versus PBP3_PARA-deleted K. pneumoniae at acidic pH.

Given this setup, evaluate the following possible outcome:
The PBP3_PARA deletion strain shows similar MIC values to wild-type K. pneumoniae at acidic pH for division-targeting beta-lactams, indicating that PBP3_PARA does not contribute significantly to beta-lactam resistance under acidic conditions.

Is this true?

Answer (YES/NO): NO